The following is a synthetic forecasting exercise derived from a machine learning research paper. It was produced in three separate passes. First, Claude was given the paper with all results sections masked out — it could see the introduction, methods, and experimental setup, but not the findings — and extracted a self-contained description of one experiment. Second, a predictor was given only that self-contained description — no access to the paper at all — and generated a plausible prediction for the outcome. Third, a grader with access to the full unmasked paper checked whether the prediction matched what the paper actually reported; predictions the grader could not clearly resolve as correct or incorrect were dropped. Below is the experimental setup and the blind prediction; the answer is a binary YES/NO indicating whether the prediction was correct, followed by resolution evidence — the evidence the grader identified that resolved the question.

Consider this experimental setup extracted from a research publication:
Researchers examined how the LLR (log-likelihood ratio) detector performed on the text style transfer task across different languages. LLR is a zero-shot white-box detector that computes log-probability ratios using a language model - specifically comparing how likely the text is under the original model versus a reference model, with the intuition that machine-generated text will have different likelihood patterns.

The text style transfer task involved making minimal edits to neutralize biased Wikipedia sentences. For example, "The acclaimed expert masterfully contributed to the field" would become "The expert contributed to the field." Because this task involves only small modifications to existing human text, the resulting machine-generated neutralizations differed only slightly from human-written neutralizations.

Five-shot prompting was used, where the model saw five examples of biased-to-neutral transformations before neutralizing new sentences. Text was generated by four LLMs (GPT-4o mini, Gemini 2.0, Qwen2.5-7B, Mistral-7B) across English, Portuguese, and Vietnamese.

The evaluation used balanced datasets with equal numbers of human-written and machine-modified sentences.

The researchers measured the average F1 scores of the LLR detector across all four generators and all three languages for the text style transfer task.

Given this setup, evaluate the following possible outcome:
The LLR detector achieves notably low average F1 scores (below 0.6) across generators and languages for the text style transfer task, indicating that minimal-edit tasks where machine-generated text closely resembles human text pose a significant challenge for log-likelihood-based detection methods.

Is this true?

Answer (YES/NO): YES